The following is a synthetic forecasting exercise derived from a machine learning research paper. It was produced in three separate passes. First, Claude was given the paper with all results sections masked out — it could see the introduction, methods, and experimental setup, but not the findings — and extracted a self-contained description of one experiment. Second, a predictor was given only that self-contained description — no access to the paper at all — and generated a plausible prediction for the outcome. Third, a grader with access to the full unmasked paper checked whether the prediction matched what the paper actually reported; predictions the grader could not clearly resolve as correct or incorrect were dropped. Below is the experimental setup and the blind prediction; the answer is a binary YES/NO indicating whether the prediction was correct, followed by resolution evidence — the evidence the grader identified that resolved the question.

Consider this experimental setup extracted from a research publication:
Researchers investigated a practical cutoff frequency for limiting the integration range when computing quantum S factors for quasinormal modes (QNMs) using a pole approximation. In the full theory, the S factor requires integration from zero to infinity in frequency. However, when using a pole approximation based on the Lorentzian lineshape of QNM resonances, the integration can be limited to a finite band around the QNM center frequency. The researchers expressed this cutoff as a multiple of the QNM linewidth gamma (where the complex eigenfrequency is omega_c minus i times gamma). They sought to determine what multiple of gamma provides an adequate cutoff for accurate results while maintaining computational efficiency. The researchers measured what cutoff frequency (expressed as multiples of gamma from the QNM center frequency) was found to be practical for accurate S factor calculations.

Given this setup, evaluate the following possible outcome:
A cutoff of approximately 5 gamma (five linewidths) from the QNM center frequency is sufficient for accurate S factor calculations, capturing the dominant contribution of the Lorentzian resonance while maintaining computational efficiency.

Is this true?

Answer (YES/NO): NO